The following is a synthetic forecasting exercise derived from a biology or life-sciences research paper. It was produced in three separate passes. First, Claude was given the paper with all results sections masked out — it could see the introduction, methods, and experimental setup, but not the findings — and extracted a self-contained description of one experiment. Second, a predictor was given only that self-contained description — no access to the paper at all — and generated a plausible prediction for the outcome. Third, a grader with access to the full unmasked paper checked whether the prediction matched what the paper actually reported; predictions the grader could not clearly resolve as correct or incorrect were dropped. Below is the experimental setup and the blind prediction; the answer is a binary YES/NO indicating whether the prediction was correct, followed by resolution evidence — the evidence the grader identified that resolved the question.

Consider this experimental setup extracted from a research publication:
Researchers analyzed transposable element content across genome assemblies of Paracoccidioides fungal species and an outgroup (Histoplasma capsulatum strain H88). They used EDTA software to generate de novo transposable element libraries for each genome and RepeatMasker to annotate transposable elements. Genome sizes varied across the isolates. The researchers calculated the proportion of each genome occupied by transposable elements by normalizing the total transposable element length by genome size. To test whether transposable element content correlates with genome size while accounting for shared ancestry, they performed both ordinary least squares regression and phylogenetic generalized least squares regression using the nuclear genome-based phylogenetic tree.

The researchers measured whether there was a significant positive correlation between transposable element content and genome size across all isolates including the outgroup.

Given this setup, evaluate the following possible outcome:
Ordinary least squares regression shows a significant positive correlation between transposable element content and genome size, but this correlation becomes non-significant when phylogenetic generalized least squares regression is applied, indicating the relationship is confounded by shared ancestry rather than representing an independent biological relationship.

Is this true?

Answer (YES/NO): NO